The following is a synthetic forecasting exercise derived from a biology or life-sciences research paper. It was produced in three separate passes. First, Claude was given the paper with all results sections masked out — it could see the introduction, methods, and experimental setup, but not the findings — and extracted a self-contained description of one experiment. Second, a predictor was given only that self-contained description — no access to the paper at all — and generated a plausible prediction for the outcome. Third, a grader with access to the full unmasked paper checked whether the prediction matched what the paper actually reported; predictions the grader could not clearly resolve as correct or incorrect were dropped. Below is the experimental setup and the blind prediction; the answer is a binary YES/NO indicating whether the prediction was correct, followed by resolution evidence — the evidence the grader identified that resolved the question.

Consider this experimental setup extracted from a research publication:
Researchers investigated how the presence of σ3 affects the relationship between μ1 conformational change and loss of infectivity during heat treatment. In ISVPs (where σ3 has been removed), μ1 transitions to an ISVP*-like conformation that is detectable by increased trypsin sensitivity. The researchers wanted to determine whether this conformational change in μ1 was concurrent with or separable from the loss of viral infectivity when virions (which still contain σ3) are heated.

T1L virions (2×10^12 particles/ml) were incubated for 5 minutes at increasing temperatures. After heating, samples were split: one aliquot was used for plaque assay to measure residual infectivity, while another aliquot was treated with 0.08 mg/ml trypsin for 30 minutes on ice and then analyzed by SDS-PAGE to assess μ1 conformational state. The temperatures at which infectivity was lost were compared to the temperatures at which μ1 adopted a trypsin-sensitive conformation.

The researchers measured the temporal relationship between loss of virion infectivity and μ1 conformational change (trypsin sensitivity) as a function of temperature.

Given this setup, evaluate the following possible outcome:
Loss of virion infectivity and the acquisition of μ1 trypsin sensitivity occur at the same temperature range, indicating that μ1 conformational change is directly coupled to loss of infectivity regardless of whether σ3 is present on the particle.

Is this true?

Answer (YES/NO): YES